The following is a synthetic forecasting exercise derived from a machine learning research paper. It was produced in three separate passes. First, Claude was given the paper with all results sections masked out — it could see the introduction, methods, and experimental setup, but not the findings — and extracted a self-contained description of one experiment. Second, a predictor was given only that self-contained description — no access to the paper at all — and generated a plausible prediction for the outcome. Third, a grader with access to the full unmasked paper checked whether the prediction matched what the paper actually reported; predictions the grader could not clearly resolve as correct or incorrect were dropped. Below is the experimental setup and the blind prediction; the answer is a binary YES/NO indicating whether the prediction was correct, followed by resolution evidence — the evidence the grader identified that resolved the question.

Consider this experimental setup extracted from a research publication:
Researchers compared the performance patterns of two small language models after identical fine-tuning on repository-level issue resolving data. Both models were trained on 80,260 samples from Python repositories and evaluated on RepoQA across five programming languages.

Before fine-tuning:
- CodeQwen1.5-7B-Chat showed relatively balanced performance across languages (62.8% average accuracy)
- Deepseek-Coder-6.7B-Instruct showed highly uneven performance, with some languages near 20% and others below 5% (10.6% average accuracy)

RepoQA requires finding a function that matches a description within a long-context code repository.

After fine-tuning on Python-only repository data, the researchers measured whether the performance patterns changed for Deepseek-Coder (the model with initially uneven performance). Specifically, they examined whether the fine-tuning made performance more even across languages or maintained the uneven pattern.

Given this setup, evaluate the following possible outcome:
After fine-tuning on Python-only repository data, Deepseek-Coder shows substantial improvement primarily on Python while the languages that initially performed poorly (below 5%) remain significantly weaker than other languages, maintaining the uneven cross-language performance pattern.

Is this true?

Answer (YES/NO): NO